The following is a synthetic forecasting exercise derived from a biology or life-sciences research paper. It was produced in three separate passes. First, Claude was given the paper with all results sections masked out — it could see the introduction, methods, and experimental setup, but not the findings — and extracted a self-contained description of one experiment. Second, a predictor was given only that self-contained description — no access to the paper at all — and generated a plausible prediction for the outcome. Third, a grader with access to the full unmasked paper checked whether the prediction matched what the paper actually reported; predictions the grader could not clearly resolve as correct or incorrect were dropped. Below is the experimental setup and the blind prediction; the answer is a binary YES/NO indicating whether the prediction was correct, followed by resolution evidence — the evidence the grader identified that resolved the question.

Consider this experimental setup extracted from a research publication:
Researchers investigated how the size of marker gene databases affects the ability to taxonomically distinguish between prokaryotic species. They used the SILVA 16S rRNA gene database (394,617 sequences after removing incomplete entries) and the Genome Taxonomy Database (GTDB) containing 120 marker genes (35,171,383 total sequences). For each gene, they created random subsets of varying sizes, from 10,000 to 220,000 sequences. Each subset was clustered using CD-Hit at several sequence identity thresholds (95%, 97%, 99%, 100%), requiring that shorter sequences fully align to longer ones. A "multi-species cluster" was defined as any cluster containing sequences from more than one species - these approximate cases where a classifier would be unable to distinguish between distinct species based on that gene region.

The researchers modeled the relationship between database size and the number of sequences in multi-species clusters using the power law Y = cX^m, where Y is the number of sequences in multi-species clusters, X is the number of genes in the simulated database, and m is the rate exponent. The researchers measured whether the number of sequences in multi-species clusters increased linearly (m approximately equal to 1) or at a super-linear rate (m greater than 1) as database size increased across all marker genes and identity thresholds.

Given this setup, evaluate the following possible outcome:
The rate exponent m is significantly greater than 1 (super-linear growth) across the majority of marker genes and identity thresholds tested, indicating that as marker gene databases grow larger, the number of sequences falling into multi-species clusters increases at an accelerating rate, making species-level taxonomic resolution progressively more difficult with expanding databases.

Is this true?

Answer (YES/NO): YES